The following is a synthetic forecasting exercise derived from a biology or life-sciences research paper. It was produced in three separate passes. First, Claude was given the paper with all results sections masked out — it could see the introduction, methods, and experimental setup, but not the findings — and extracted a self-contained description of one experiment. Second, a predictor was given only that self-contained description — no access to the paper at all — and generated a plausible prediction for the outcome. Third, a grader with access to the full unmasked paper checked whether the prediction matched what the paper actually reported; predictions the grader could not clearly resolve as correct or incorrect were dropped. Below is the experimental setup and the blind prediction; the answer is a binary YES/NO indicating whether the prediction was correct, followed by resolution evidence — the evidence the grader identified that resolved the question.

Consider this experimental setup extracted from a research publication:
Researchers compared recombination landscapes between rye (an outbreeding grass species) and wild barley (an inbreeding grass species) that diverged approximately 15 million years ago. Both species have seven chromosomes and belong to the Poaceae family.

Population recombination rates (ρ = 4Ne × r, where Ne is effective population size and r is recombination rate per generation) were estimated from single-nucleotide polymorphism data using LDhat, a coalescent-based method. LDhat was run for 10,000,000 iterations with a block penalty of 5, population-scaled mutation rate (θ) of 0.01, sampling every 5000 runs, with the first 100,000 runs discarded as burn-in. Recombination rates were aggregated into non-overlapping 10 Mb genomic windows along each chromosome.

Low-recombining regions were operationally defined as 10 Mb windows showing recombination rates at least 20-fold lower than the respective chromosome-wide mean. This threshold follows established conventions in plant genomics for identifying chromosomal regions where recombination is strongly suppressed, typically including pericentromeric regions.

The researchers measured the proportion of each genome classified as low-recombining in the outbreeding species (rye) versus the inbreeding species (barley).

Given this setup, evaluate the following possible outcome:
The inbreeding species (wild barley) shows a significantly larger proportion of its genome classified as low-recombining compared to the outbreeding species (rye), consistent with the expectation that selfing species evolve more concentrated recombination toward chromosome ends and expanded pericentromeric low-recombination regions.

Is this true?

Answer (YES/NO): YES